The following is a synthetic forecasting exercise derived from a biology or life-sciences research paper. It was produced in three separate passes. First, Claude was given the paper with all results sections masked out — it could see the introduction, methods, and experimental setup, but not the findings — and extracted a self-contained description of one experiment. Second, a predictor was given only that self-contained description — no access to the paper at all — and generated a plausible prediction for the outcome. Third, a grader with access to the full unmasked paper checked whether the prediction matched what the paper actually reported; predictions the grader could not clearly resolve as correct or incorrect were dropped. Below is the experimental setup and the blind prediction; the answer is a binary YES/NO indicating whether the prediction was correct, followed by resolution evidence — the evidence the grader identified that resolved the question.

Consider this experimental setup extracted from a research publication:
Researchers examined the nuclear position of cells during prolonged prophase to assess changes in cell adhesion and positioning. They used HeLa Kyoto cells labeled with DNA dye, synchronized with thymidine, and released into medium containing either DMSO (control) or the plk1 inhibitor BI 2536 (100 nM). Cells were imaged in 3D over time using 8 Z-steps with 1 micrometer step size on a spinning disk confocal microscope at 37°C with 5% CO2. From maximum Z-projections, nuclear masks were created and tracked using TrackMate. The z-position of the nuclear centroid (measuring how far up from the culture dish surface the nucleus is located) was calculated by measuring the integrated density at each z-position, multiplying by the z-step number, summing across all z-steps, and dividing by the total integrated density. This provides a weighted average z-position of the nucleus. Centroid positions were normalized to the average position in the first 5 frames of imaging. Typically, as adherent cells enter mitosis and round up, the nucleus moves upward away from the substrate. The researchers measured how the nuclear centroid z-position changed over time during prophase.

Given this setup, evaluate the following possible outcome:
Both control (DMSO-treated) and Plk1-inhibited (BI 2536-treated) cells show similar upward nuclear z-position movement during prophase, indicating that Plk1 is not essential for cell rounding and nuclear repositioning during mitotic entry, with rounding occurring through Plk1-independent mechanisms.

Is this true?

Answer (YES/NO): NO